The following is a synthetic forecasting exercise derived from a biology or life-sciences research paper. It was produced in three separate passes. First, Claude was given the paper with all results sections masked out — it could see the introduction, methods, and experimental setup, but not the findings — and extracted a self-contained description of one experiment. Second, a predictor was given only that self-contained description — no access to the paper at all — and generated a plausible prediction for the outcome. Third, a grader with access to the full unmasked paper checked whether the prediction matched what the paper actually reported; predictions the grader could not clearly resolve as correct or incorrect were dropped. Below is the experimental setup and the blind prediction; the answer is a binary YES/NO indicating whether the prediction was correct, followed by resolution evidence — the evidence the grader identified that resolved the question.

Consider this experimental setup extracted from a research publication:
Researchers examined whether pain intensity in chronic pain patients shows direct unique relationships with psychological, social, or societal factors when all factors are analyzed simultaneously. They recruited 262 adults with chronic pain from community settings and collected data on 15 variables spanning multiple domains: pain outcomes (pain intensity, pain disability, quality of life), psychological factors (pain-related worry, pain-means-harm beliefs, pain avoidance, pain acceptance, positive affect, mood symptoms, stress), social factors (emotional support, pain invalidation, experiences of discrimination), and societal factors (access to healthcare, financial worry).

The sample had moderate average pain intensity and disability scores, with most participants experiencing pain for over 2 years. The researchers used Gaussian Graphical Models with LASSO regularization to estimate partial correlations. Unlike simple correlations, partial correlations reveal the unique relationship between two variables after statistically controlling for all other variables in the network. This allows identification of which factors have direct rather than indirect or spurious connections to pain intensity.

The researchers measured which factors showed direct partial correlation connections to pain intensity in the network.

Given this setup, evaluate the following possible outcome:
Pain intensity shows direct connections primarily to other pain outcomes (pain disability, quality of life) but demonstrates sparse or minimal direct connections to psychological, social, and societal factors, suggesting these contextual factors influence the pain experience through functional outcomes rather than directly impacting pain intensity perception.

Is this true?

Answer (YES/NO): NO